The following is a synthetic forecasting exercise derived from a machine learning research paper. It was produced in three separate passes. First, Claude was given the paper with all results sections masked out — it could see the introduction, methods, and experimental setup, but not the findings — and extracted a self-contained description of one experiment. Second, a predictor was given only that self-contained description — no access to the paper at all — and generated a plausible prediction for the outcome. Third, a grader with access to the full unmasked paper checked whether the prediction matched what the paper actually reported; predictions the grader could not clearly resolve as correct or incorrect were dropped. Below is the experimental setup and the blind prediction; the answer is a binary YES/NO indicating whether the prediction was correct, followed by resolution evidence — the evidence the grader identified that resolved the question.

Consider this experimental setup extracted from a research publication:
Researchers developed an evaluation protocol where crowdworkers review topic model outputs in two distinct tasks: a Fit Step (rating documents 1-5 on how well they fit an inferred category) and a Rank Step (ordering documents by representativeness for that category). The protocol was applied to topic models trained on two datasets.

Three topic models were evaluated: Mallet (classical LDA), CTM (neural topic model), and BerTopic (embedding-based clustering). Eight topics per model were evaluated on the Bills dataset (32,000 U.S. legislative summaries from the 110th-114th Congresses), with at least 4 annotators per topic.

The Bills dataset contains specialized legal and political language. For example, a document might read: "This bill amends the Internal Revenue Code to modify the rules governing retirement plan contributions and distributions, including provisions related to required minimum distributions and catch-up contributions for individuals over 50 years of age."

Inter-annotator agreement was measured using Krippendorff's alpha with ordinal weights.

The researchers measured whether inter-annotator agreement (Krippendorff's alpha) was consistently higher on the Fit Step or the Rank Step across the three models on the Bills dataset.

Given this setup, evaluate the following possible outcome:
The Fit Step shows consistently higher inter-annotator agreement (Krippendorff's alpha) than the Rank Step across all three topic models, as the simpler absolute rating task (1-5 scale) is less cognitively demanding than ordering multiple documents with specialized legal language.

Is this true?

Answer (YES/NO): NO